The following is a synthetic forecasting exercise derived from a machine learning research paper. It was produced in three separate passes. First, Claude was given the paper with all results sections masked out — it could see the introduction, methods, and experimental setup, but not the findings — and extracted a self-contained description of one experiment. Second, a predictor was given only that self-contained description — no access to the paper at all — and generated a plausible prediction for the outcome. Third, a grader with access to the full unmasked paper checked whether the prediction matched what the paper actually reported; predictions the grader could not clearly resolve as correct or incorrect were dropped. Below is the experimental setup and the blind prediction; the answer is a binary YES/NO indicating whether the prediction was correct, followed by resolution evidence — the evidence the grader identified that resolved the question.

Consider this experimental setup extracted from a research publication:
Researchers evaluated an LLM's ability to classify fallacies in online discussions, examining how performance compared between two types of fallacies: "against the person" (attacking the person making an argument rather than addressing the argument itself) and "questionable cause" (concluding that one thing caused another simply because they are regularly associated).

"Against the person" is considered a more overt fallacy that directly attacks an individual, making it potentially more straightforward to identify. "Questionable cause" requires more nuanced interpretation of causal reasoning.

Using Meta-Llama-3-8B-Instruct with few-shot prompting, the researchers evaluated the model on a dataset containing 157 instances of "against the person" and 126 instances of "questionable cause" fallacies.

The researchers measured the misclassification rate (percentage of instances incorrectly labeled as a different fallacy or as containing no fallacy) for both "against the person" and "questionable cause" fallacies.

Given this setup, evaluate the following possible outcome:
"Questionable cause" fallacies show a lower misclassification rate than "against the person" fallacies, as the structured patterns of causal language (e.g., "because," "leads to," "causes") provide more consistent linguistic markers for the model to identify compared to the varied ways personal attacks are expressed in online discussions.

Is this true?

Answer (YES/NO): NO